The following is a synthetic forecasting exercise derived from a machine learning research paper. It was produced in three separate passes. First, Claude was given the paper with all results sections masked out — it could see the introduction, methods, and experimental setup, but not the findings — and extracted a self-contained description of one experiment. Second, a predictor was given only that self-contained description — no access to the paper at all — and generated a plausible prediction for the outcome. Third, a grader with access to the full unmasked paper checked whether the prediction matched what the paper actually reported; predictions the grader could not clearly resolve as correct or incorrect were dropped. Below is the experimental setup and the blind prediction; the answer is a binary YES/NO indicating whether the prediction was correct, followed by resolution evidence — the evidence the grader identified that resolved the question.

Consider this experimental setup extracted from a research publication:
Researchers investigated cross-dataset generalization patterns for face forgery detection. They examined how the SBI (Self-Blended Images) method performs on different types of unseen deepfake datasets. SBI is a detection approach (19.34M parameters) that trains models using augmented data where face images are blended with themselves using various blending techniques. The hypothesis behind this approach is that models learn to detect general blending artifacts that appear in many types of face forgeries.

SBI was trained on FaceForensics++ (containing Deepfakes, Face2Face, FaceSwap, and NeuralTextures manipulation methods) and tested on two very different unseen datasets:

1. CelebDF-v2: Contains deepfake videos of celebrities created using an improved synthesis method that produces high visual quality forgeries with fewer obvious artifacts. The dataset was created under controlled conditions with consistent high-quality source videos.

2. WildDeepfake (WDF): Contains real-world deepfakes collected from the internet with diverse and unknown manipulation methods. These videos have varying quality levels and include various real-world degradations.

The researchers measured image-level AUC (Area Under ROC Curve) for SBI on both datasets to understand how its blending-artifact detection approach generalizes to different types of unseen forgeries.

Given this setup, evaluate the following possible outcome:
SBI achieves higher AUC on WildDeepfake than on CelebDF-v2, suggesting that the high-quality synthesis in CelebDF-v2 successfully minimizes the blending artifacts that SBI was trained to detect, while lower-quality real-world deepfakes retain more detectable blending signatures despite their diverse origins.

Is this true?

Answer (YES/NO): NO